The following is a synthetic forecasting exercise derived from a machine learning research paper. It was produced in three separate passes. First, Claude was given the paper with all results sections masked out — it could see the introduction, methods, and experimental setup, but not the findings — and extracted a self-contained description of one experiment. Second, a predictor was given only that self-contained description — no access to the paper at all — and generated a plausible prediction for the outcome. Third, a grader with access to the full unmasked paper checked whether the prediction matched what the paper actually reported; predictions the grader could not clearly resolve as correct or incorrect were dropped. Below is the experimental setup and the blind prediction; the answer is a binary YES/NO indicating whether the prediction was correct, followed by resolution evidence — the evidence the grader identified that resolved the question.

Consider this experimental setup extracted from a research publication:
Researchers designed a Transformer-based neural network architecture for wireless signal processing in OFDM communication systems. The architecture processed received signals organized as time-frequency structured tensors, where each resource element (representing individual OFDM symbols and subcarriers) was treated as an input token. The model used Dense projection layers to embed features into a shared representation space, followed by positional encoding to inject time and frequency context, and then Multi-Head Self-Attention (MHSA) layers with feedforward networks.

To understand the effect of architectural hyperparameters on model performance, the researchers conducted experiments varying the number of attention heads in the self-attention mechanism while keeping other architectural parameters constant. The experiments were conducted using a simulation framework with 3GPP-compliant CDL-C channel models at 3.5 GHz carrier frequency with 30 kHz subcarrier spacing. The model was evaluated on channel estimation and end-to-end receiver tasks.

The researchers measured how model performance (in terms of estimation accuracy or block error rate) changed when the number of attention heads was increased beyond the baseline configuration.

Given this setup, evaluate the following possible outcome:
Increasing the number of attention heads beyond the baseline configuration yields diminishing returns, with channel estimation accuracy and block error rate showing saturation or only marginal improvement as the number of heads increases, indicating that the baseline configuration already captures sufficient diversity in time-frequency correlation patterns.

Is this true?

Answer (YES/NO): YES